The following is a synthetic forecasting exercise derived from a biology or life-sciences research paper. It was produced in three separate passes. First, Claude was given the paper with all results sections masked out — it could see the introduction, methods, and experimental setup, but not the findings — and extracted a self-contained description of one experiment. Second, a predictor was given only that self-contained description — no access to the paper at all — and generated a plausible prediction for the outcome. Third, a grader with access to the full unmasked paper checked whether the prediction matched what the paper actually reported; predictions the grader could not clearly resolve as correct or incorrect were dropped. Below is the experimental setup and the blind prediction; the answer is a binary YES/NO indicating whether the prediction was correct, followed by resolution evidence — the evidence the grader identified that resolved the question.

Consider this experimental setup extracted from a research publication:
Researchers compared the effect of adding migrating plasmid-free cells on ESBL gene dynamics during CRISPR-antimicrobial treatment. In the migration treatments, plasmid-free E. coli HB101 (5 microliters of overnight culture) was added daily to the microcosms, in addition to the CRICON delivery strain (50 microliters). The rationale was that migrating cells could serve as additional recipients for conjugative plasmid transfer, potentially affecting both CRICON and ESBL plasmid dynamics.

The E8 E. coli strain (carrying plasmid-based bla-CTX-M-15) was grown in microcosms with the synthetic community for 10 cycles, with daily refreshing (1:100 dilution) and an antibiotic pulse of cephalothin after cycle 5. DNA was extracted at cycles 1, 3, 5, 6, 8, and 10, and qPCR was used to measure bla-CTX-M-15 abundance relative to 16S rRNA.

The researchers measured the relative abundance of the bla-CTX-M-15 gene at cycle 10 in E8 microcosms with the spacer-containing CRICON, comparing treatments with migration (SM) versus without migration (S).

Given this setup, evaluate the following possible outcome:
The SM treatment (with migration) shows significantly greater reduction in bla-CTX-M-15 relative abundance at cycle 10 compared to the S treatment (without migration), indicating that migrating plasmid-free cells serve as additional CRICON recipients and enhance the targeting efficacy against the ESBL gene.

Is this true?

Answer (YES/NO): NO